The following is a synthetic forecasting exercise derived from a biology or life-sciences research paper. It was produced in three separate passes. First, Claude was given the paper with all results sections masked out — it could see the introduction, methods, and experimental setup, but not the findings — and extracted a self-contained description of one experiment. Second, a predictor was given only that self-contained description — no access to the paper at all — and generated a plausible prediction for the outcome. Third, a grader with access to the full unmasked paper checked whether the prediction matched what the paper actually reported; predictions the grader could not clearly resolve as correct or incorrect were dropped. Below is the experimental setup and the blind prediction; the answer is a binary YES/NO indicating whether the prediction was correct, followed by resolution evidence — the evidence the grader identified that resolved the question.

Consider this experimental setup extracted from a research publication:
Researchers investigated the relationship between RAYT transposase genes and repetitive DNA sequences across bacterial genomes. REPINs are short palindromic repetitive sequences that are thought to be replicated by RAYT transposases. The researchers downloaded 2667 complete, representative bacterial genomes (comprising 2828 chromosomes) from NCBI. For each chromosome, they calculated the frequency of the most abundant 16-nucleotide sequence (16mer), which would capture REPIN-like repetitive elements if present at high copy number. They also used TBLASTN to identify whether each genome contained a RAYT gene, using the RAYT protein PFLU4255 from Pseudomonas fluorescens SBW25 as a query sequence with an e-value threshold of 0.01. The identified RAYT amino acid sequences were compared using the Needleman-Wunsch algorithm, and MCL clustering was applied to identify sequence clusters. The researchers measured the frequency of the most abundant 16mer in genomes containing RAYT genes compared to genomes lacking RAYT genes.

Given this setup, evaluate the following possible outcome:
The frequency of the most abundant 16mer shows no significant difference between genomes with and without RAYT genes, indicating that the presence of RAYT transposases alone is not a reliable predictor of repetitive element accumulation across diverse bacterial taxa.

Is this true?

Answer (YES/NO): NO